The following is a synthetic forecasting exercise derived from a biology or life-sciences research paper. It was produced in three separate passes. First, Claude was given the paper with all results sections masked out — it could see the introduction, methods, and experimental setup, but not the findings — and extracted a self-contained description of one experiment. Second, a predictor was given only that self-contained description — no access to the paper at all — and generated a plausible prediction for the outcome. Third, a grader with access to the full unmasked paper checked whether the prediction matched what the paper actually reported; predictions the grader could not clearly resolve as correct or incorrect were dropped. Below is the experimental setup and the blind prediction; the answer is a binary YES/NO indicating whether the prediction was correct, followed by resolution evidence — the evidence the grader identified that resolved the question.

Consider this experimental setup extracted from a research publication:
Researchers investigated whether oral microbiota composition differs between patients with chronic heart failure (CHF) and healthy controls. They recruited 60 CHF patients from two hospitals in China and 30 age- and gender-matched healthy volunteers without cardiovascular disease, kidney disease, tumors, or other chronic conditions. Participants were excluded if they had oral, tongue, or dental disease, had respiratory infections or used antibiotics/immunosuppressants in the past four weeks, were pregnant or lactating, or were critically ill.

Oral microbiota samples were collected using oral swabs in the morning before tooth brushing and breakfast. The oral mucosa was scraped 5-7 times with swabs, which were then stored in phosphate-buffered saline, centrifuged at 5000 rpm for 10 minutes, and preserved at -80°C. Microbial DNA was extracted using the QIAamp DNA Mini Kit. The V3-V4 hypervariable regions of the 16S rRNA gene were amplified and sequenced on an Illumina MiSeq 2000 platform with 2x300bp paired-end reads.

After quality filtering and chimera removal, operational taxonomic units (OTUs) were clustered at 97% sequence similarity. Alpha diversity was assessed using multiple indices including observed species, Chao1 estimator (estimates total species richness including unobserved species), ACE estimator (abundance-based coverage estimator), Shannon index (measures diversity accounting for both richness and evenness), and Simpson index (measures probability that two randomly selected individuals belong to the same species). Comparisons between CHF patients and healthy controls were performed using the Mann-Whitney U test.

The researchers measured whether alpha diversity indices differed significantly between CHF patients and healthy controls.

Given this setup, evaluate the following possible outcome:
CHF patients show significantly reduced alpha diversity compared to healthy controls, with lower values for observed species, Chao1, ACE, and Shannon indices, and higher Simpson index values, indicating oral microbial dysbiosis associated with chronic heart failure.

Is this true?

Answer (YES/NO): YES